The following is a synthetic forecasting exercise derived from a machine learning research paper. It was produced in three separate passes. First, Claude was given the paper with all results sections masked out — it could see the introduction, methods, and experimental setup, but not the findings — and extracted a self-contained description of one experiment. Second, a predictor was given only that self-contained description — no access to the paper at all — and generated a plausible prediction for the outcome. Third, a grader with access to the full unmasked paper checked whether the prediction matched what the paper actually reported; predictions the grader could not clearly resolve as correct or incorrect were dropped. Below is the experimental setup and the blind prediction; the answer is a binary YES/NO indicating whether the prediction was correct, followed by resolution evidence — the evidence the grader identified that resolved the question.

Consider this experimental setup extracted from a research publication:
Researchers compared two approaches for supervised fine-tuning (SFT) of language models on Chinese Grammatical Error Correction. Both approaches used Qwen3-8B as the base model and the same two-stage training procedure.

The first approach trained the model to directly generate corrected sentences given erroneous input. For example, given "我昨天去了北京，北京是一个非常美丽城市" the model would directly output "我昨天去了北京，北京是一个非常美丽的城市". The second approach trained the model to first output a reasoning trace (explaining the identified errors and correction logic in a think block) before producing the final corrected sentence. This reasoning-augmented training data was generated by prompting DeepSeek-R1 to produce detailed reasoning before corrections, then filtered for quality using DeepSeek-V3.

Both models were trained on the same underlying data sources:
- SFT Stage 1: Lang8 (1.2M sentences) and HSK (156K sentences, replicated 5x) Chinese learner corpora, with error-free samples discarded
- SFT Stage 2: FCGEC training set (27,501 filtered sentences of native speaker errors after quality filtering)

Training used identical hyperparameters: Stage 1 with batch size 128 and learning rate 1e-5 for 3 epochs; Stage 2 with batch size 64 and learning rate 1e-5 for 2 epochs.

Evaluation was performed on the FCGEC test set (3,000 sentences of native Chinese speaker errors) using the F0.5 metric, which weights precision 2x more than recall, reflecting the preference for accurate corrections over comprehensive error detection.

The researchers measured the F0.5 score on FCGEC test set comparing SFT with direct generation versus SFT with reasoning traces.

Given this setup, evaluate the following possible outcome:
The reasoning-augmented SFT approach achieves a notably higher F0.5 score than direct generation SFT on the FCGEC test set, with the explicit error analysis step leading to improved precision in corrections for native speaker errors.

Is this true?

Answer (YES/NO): NO